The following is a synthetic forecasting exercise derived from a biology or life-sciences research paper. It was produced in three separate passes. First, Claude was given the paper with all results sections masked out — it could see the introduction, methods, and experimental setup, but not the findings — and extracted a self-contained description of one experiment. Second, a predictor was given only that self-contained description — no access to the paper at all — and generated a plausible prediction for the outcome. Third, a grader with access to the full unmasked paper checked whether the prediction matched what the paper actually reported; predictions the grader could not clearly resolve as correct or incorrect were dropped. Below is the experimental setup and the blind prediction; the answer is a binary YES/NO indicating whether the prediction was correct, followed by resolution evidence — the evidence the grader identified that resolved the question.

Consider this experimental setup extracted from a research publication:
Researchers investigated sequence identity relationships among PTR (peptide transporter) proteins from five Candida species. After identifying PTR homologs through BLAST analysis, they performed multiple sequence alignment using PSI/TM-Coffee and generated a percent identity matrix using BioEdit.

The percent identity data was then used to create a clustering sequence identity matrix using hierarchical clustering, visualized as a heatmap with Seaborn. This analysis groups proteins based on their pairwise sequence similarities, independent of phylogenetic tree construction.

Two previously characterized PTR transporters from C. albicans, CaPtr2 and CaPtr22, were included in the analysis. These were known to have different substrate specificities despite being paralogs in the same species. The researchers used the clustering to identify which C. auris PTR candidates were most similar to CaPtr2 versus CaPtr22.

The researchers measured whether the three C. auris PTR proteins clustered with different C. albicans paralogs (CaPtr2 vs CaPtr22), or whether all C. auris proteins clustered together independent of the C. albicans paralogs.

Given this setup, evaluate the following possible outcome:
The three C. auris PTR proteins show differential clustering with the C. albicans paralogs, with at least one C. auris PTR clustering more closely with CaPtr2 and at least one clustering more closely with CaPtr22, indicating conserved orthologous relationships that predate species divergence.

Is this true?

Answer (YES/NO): NO